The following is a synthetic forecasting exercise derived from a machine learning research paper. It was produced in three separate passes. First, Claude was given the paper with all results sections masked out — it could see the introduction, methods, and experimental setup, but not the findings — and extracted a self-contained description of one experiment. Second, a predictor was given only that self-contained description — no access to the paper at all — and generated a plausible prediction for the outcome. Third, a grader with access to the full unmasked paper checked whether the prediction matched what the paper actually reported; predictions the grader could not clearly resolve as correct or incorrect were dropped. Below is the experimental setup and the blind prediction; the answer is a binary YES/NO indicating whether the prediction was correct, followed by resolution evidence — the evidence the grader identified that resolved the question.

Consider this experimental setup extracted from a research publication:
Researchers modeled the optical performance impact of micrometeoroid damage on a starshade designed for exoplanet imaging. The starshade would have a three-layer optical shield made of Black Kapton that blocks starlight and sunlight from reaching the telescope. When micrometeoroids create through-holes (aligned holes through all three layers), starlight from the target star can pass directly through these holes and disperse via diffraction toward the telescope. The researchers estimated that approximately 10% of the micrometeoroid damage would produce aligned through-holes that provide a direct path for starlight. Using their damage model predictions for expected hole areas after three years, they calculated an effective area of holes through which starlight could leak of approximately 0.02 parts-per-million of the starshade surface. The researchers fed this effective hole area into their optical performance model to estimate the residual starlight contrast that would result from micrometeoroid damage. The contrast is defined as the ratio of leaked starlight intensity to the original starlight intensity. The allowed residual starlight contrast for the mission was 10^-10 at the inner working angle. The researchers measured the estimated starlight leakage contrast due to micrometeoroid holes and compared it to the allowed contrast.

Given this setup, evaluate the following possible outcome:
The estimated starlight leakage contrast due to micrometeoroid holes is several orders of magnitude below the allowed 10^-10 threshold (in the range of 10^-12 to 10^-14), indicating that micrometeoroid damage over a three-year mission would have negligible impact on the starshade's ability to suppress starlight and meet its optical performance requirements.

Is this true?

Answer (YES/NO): YES